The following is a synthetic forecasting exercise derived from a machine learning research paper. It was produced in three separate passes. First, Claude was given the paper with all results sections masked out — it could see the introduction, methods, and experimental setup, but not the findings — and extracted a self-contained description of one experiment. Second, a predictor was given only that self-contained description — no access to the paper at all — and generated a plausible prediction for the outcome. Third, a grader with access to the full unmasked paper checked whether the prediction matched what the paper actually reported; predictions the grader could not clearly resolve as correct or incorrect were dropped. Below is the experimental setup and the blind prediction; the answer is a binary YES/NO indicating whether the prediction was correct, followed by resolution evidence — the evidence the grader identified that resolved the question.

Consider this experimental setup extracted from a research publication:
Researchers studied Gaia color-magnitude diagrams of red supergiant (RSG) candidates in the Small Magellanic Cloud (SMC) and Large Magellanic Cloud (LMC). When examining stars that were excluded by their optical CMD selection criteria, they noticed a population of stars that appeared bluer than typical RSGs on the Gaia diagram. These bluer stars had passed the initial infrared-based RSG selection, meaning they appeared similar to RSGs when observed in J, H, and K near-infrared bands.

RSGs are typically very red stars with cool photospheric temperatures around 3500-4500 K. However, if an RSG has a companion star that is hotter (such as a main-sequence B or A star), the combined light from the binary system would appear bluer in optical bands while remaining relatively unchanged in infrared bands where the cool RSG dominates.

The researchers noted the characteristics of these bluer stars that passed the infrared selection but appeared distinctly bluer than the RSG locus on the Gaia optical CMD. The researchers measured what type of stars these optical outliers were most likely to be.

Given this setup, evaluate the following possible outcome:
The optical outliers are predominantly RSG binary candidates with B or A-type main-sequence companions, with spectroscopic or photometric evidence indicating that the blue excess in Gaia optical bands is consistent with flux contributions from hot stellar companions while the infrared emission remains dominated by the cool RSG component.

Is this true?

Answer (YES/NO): NO